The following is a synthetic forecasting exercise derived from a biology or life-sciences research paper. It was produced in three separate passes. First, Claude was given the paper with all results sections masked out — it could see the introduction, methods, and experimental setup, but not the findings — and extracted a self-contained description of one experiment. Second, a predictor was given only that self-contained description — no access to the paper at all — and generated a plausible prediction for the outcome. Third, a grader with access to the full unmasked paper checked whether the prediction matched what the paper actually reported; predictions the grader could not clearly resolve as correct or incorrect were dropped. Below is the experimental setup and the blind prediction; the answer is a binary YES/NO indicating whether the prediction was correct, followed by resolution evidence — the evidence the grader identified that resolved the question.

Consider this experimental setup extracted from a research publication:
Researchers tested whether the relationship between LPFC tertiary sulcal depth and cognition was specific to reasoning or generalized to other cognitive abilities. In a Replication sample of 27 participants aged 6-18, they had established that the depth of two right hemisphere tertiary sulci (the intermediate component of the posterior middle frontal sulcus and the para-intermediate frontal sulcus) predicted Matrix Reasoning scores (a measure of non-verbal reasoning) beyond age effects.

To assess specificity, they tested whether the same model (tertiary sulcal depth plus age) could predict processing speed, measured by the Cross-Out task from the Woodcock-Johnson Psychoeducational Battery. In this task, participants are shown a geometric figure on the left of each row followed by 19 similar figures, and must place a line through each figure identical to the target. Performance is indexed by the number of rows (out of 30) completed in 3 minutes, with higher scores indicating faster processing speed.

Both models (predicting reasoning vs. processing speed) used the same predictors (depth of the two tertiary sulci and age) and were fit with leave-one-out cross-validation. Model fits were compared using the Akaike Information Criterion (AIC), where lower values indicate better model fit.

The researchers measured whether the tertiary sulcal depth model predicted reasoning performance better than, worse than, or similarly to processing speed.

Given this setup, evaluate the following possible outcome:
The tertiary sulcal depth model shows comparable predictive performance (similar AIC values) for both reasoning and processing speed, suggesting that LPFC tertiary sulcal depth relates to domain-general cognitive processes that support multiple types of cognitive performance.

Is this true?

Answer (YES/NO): NO